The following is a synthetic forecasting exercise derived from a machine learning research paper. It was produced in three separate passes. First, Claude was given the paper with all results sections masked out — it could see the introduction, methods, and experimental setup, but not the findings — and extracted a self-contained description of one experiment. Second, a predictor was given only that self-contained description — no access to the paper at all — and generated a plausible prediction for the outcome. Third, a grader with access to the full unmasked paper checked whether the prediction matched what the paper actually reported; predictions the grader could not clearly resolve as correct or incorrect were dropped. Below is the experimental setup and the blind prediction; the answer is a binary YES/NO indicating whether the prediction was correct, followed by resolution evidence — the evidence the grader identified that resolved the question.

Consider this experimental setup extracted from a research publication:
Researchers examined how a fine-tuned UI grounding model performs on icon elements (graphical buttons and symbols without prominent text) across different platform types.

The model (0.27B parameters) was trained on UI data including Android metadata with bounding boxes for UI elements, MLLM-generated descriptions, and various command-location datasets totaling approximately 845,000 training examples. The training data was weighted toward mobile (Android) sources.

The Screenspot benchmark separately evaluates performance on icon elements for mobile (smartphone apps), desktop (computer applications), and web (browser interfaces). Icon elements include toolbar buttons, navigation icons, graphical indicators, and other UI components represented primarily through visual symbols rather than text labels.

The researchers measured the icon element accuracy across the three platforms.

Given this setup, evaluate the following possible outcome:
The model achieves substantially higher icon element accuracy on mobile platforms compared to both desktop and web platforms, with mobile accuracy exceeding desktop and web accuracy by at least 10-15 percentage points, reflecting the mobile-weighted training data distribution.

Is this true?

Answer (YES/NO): NO